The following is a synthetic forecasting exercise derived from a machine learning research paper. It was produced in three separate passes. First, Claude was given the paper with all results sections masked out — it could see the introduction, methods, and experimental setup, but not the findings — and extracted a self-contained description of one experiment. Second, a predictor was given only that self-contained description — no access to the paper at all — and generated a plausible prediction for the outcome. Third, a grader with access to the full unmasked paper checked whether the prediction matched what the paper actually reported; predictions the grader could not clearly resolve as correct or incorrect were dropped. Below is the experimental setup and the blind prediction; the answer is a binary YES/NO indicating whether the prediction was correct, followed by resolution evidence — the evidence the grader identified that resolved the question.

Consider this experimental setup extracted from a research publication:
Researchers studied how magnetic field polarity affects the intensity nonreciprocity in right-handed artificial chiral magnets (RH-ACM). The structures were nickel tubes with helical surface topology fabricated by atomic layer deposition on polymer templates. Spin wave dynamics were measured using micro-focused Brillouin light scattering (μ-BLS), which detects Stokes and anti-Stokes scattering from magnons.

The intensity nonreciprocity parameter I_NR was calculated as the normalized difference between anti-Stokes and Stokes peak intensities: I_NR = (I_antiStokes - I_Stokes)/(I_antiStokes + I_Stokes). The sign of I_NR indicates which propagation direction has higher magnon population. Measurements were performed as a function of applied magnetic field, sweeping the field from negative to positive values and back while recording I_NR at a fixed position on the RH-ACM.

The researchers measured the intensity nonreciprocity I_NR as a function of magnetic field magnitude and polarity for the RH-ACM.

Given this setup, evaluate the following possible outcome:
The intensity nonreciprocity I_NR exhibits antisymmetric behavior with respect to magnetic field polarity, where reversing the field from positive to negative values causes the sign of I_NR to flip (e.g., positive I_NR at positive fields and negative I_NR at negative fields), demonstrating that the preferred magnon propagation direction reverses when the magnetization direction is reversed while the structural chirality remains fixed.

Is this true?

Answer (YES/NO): YES